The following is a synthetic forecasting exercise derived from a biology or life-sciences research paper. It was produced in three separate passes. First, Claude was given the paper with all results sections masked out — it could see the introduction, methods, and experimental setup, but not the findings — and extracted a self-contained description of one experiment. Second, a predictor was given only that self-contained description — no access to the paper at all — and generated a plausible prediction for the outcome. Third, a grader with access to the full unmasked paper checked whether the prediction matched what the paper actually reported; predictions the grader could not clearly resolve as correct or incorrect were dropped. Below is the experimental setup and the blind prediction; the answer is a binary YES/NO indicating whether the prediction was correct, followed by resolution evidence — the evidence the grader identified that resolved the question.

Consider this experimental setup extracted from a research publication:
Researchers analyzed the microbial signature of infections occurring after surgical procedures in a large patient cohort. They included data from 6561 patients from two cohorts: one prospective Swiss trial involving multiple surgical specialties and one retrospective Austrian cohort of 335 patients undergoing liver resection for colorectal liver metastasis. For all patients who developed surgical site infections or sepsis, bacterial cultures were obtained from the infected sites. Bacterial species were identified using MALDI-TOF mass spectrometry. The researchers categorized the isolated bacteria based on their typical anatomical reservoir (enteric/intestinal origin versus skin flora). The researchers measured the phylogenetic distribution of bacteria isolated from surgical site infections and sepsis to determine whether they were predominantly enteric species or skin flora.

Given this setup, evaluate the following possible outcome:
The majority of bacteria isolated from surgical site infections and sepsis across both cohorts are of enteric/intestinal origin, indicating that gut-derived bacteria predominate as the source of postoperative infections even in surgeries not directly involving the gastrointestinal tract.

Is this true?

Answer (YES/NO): YES